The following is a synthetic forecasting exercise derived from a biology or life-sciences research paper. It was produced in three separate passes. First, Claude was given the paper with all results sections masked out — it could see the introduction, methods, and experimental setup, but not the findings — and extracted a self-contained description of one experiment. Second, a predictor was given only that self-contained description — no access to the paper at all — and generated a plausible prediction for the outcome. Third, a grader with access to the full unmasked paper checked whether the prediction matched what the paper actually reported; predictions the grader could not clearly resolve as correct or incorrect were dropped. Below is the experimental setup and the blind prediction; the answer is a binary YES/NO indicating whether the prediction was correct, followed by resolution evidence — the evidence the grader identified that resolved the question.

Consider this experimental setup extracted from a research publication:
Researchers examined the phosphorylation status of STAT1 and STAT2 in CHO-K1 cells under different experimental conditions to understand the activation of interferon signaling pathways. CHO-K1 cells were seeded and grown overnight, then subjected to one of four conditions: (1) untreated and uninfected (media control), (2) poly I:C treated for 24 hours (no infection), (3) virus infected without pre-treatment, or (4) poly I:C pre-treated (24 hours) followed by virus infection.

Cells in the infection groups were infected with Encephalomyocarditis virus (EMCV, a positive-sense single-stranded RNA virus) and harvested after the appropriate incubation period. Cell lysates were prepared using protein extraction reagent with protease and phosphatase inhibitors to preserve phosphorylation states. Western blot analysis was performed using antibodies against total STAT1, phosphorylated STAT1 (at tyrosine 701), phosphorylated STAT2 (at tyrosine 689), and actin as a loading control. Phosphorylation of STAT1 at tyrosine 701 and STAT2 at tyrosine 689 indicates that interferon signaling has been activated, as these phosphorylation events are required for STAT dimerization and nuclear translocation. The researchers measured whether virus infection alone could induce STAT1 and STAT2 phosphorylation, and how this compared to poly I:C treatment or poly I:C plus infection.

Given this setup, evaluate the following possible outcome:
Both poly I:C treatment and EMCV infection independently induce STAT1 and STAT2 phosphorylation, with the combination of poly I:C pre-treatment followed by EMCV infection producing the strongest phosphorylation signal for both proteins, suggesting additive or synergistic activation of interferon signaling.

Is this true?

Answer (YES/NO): NO